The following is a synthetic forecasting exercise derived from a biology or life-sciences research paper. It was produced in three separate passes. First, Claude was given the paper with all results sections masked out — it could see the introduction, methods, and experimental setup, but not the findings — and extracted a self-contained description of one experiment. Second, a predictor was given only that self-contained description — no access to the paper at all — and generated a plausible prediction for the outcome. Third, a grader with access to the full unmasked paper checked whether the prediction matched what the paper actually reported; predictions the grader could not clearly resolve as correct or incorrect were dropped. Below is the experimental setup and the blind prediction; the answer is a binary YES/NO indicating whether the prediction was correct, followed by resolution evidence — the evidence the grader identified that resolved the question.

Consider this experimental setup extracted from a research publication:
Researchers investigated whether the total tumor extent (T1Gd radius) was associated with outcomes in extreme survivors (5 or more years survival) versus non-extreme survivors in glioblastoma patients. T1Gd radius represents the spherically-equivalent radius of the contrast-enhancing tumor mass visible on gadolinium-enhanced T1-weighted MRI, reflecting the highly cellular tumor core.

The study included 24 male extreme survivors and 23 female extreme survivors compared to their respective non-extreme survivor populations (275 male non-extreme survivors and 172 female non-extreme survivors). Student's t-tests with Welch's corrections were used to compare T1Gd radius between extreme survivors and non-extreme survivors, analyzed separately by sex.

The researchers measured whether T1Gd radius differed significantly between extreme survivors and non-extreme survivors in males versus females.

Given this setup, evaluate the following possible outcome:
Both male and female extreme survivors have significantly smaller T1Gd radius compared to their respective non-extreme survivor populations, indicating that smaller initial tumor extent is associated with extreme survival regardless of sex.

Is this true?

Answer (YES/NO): NO